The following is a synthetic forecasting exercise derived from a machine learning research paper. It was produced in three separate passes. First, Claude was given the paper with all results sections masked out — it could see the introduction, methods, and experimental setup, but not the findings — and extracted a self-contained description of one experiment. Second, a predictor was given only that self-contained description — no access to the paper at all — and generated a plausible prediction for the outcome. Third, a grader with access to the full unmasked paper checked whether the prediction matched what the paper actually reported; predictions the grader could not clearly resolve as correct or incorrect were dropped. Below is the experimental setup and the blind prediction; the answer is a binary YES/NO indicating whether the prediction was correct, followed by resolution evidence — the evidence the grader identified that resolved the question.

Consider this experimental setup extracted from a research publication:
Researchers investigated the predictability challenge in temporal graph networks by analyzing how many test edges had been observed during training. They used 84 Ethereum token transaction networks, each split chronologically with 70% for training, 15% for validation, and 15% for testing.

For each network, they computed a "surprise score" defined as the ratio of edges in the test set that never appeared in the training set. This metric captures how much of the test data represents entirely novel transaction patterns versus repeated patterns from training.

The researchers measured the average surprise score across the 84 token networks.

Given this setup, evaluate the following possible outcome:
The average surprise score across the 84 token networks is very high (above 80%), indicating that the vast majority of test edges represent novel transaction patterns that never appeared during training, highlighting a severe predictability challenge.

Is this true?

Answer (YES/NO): YES